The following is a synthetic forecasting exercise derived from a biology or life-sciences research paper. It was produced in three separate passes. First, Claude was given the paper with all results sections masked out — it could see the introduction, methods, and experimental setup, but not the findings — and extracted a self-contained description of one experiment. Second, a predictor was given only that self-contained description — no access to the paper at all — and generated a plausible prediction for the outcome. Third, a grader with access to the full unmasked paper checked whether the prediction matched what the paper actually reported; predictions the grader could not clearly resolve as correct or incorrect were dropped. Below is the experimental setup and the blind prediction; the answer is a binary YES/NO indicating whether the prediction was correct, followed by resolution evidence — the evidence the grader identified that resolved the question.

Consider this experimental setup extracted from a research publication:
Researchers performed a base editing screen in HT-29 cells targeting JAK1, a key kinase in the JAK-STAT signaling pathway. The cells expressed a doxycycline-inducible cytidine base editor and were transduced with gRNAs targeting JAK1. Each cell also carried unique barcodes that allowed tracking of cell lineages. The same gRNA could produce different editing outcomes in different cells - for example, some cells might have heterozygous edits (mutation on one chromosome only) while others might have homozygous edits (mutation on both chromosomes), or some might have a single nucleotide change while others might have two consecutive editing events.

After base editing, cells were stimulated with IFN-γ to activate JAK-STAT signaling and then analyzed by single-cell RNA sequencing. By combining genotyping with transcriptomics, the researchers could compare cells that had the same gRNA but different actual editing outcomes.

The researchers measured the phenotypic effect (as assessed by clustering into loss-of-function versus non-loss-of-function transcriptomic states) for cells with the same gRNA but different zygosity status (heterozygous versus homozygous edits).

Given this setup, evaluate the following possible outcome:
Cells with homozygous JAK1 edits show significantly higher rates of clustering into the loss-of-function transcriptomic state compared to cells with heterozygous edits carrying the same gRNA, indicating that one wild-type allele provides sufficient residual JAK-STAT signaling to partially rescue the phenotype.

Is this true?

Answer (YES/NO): YES